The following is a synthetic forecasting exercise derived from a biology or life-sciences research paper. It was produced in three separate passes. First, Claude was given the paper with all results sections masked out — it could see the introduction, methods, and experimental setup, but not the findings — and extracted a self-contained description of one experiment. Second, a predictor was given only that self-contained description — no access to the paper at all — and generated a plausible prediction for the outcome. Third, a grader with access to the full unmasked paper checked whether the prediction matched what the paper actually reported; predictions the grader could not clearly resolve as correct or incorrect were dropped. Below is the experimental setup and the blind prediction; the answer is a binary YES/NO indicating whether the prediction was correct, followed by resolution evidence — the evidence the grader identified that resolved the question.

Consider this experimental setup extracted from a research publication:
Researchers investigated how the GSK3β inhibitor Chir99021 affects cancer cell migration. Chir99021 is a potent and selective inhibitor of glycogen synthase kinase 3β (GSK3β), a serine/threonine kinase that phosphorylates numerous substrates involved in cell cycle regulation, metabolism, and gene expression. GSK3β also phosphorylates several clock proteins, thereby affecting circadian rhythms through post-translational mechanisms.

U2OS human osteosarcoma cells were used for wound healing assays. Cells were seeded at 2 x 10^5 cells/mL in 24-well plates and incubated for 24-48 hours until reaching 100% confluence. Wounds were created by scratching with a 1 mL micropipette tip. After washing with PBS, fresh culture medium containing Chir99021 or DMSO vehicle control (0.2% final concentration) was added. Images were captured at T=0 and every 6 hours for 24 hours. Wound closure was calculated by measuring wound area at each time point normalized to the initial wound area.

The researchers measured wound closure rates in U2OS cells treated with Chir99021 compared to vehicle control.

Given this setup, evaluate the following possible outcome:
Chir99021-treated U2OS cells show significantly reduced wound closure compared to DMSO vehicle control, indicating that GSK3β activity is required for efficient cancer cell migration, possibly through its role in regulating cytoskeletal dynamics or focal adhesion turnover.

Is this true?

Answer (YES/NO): YES